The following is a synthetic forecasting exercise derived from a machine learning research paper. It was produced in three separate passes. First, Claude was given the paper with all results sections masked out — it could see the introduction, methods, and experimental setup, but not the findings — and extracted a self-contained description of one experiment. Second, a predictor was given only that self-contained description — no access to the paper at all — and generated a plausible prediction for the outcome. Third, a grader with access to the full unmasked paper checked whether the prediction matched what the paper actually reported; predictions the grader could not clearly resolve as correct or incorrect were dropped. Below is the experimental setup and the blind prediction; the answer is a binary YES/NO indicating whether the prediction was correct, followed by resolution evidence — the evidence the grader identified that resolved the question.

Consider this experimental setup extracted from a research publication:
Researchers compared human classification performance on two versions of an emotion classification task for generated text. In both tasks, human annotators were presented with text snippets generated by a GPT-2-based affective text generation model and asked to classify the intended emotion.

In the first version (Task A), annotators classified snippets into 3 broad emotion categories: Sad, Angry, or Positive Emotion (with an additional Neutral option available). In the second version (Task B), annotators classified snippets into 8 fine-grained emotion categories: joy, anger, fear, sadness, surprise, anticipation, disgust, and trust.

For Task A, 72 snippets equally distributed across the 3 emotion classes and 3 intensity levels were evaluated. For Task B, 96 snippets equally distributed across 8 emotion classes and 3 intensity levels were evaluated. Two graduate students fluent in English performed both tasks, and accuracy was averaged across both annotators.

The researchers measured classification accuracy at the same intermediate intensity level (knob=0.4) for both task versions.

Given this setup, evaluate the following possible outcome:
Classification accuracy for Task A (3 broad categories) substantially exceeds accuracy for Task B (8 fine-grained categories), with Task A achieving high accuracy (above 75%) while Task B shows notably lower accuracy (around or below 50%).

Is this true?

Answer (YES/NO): YES